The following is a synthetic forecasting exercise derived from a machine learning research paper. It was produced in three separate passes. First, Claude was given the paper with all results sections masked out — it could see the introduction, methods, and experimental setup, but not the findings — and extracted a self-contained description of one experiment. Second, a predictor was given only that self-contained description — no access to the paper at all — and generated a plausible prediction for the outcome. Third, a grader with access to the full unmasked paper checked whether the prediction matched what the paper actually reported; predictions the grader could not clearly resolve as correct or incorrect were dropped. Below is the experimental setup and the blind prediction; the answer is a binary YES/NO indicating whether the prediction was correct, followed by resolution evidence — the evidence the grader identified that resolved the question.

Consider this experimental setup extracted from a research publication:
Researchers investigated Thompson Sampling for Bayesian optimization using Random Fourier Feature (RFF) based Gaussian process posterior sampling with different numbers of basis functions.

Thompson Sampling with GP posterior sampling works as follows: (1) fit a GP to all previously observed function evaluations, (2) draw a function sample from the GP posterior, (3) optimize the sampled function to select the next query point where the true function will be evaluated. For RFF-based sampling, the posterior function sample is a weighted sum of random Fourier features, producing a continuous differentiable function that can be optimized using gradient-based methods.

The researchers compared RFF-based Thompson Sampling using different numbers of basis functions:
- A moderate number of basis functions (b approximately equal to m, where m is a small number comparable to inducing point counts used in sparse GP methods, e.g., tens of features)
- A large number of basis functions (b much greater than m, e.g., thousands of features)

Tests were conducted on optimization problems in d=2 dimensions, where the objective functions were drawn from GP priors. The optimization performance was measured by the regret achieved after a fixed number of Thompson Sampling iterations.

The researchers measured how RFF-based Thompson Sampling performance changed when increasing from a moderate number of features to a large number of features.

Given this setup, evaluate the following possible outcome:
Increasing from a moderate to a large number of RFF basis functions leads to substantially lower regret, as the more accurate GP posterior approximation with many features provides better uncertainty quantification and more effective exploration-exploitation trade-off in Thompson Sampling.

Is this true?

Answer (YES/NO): YES